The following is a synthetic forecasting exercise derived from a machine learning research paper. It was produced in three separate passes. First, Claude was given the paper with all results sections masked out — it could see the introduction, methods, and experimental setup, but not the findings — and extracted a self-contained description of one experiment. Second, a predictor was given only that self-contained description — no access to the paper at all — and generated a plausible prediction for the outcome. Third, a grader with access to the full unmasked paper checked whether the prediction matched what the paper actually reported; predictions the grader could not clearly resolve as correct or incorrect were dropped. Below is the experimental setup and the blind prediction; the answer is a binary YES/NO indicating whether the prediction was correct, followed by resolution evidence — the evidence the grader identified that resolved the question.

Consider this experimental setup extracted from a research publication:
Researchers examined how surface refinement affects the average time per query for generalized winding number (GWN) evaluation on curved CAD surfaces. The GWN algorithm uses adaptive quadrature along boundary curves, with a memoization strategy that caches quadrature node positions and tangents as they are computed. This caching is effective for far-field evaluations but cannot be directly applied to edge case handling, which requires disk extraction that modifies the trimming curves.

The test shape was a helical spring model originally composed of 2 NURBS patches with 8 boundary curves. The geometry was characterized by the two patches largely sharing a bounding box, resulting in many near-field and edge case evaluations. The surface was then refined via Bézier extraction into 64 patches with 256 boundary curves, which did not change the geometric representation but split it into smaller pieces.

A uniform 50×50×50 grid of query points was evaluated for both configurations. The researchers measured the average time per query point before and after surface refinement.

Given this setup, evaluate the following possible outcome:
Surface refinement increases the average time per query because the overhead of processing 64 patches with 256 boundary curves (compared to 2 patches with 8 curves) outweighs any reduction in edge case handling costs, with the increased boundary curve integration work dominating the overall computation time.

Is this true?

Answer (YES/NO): NO